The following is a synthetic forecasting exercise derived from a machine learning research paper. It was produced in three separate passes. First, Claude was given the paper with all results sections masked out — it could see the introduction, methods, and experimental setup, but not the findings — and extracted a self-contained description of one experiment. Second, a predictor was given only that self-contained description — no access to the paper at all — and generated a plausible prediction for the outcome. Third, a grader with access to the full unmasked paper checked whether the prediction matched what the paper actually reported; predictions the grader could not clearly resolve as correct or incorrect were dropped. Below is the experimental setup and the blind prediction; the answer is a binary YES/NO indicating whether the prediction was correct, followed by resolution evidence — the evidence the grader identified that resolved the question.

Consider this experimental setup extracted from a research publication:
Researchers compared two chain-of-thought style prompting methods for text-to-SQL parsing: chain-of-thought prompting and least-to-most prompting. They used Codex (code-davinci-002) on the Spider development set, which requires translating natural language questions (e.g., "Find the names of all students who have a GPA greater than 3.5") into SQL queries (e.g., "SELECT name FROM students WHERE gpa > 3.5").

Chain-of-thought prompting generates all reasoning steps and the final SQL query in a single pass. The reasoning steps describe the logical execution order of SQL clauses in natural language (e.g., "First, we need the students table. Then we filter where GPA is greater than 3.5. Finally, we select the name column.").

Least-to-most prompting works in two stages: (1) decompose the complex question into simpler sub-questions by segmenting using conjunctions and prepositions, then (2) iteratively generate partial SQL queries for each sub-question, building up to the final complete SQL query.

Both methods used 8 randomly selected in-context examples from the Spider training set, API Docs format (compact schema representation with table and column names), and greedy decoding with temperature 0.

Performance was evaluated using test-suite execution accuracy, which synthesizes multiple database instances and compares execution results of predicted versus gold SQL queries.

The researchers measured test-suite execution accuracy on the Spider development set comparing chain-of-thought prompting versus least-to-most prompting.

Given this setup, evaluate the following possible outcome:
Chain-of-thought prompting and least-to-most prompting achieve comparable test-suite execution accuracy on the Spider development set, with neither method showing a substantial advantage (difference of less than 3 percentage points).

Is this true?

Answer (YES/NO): NO